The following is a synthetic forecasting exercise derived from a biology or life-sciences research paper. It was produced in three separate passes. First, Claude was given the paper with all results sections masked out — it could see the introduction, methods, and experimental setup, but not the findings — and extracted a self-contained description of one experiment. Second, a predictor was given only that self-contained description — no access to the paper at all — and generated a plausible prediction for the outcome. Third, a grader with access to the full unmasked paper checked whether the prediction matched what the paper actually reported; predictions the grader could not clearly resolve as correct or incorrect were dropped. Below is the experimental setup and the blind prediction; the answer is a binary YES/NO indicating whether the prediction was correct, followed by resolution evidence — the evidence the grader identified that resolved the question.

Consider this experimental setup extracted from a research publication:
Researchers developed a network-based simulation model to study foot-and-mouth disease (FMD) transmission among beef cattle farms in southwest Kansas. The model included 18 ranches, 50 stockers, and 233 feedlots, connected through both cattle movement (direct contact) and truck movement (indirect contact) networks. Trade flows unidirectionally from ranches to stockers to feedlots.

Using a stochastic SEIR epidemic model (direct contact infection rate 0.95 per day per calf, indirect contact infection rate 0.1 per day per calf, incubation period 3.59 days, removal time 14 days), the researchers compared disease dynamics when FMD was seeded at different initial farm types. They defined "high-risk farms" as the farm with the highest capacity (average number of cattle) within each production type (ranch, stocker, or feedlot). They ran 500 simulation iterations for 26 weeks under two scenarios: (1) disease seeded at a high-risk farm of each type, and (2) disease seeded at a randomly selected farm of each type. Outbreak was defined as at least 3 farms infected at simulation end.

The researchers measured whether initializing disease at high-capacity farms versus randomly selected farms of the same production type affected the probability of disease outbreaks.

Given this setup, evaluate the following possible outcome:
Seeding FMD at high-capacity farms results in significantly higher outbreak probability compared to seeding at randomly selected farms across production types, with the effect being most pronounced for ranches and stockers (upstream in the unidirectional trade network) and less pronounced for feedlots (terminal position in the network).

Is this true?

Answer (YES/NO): NO